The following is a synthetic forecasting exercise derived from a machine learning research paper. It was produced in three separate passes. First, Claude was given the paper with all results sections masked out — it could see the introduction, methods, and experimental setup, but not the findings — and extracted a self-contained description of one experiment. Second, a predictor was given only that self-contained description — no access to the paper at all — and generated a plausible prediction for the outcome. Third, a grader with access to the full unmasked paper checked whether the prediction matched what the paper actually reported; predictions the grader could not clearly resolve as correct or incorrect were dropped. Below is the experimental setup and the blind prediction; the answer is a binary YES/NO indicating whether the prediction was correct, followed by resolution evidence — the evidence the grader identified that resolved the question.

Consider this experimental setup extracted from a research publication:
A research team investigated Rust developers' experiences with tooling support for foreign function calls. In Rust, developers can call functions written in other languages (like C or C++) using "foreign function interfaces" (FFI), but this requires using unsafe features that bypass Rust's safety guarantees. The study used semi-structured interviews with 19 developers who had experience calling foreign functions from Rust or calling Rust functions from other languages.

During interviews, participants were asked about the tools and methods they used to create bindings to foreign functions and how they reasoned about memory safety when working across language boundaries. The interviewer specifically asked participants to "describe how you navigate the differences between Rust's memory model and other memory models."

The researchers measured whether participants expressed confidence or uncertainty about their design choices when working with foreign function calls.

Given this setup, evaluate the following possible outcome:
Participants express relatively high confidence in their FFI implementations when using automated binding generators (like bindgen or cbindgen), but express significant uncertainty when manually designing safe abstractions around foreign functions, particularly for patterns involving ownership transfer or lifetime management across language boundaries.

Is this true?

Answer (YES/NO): NO